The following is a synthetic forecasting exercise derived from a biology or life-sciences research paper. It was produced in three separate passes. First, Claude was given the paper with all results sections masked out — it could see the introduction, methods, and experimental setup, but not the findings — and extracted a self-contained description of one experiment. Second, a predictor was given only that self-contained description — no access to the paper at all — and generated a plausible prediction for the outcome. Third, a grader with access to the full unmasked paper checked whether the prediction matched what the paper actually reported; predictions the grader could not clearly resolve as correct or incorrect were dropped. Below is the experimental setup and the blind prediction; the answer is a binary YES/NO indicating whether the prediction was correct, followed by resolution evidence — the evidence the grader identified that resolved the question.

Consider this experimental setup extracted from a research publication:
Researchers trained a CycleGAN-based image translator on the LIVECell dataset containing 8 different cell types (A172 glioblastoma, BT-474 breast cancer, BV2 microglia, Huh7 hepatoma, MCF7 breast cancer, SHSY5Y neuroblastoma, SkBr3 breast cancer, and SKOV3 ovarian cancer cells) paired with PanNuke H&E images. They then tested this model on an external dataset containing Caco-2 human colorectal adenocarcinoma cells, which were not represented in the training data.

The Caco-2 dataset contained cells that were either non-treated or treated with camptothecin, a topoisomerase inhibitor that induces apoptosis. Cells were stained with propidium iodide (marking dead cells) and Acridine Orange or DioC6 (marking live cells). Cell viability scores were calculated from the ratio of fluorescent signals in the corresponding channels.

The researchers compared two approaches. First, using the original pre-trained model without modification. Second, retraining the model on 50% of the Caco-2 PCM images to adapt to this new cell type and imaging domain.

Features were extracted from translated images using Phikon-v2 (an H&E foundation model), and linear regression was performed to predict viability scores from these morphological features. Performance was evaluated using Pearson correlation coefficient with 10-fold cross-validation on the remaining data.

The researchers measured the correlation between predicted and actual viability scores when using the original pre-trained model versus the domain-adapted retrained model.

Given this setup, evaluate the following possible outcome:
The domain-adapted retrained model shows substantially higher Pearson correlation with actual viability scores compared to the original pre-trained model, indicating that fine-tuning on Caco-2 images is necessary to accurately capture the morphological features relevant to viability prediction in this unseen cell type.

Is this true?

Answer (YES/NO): YES